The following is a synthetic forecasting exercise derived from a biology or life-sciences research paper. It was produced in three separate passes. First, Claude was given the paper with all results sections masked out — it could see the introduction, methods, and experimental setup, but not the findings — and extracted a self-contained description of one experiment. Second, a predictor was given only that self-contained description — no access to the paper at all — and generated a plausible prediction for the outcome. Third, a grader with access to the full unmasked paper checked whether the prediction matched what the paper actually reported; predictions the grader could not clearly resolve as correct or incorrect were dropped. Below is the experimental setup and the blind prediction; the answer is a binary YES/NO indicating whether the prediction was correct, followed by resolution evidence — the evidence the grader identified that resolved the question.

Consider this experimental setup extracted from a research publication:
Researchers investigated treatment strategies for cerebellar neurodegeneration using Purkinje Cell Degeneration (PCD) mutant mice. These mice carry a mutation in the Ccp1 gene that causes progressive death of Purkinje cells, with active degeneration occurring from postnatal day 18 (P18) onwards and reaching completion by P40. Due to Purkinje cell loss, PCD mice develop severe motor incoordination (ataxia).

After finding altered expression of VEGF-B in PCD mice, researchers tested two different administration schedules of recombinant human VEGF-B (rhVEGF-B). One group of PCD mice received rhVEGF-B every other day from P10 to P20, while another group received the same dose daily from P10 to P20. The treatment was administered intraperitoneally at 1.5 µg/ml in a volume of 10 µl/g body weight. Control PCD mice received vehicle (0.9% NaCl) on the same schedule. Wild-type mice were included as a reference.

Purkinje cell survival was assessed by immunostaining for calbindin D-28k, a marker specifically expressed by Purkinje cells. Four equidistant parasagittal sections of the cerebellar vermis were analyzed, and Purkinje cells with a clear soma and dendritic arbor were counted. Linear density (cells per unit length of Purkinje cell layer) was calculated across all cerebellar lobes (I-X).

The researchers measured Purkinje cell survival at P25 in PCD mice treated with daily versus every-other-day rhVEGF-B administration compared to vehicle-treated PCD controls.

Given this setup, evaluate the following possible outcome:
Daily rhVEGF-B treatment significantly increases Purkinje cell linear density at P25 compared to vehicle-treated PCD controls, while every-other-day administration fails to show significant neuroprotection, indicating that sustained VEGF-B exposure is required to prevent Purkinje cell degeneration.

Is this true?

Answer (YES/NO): NO